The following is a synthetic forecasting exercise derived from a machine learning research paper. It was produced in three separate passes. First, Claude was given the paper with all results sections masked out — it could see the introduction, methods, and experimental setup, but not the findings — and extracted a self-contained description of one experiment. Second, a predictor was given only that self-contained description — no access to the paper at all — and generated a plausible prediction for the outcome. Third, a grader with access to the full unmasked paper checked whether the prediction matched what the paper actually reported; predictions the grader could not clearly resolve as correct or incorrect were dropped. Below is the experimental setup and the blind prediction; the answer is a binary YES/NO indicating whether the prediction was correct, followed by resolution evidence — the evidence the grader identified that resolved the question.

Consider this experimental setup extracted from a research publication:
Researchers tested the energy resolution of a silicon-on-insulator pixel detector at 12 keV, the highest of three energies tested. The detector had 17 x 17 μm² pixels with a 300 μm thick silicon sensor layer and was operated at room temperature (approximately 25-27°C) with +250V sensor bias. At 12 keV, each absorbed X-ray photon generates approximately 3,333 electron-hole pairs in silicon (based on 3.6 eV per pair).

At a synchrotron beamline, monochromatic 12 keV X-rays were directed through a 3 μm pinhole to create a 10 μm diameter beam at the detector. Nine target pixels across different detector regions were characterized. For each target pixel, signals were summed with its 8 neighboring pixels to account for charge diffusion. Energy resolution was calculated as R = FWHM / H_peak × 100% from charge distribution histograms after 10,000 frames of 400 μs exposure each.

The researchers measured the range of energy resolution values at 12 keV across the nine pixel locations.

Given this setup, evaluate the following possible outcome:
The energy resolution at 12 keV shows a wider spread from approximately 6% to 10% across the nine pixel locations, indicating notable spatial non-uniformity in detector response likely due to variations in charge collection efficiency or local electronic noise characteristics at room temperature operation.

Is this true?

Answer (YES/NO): NO